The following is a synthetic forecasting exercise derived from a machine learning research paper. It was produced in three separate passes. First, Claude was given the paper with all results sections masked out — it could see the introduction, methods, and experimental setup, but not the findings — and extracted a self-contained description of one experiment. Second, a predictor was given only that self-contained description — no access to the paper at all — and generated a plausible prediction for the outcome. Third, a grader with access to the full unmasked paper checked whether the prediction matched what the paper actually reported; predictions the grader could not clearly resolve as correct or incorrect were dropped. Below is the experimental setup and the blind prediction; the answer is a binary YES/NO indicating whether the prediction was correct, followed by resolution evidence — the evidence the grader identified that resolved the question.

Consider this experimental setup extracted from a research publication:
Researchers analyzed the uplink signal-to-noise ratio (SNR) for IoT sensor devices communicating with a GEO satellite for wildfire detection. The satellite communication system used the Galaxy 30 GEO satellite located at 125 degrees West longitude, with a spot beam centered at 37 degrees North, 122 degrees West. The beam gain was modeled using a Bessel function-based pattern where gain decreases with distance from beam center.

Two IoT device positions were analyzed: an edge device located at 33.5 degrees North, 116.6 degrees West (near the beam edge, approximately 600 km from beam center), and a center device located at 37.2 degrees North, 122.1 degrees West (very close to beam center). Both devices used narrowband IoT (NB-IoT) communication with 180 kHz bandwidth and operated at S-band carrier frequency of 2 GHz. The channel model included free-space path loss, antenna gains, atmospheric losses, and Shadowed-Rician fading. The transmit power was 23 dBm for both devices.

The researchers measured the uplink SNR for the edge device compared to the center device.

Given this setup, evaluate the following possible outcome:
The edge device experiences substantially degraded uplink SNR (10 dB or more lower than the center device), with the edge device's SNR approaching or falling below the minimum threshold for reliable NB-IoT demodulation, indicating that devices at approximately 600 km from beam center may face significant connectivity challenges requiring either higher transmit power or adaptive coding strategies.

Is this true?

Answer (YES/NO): NO